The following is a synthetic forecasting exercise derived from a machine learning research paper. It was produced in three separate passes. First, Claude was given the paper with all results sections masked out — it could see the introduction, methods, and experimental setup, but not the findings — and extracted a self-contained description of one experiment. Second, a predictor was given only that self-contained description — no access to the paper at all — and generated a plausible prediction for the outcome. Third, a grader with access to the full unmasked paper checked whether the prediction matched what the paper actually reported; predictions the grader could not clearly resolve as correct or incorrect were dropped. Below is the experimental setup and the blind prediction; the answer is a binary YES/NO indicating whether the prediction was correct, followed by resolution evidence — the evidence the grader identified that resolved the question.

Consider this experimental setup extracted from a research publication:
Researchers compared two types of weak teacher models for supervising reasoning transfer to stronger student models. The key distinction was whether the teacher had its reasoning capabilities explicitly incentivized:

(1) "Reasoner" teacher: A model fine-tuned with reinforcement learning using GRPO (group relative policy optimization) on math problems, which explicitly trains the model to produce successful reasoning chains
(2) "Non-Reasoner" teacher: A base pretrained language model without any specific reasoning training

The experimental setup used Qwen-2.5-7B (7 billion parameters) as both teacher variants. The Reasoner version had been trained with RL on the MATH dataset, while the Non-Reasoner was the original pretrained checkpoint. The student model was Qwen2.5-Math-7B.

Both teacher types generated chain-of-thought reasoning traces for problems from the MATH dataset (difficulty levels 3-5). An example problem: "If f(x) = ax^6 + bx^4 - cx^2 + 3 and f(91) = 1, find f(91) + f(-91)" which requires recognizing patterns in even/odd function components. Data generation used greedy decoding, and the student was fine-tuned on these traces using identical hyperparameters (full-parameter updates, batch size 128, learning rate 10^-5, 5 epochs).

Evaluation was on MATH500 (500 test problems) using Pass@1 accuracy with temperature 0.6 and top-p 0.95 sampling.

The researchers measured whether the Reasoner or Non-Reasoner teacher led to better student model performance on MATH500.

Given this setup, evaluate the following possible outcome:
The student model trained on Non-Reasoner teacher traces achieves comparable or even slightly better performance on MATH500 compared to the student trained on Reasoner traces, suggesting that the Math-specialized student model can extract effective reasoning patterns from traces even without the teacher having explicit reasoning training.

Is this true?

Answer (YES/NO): NO